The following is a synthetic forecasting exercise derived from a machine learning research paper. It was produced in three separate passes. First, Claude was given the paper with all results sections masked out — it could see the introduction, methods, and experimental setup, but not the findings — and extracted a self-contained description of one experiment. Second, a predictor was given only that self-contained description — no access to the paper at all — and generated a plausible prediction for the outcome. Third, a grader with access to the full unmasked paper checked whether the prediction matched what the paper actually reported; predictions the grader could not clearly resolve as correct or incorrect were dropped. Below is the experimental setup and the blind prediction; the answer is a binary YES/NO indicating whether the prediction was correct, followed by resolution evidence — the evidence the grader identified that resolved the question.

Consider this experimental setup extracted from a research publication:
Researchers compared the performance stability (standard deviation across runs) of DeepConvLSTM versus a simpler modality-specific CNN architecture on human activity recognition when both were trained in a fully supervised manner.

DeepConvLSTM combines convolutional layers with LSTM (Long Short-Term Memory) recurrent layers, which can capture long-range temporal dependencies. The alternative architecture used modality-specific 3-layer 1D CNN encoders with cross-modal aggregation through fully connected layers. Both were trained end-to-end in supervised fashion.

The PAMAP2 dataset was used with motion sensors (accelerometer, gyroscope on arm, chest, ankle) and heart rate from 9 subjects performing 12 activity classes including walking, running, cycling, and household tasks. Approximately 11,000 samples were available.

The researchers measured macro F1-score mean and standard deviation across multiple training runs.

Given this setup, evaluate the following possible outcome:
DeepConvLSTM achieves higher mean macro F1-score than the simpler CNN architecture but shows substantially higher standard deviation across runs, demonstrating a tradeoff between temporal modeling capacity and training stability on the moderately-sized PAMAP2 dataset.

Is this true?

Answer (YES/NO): NO